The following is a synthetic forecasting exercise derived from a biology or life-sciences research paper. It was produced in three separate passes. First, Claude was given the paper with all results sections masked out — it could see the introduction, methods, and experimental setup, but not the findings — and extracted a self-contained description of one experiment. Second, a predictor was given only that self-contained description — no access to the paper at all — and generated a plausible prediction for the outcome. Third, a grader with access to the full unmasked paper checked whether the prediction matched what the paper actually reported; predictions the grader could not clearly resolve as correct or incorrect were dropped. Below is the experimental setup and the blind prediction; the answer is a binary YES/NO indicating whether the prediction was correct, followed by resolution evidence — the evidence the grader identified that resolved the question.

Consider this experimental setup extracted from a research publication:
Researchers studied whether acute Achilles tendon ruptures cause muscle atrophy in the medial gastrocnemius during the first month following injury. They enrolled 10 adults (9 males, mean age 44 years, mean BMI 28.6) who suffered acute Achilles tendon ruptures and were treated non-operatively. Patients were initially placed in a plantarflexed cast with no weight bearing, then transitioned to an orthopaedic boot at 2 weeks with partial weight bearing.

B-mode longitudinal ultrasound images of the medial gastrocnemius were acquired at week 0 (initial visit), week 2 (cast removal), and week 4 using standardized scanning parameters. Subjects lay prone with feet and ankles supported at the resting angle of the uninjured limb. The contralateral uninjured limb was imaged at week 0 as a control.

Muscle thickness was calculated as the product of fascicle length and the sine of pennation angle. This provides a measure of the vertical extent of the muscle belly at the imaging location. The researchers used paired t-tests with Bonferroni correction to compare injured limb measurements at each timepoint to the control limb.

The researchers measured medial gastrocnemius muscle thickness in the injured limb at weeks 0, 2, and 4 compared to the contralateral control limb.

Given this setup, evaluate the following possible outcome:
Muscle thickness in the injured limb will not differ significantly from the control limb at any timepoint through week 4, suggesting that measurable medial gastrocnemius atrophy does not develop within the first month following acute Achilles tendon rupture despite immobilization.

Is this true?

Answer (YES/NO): YES